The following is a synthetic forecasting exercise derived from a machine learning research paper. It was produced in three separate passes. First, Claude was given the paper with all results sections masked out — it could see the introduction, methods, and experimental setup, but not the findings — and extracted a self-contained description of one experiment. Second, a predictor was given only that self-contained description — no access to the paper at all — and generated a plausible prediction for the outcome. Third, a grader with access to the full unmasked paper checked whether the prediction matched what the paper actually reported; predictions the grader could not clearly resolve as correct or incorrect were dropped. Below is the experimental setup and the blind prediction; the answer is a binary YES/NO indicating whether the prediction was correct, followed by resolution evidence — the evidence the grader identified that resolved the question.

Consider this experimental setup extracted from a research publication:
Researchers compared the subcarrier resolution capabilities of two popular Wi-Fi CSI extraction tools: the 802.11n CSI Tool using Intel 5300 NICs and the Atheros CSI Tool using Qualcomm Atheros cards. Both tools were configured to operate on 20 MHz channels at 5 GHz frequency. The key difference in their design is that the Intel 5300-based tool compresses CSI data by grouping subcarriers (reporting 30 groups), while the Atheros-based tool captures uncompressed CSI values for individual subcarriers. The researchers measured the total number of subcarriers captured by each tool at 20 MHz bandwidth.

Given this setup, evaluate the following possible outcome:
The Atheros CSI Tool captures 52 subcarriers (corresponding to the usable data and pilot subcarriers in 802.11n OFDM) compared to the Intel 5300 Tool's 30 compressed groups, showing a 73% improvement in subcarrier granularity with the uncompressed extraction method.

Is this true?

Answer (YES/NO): NO